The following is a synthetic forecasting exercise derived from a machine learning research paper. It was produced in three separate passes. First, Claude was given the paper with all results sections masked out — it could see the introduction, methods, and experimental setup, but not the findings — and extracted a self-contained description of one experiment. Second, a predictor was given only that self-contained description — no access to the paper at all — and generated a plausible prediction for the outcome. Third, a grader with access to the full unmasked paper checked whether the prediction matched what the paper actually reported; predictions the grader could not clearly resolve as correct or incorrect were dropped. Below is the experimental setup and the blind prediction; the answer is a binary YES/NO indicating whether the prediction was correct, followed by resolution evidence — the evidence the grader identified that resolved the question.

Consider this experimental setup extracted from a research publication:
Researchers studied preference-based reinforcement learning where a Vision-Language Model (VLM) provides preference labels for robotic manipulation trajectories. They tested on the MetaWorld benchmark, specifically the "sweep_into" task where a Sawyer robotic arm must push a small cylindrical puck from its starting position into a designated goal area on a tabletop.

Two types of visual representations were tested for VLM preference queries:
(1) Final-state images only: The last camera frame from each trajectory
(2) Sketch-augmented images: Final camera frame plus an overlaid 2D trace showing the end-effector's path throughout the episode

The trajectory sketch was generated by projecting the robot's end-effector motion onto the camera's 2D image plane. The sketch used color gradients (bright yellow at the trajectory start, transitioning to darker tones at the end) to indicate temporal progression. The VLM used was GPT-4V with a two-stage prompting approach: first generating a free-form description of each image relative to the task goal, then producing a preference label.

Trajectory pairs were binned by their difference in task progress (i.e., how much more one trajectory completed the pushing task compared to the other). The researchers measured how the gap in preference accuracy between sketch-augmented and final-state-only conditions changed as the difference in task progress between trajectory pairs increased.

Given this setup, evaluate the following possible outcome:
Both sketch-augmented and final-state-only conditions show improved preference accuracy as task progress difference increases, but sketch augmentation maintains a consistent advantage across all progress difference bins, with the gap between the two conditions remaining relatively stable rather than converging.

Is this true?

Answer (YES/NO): NO